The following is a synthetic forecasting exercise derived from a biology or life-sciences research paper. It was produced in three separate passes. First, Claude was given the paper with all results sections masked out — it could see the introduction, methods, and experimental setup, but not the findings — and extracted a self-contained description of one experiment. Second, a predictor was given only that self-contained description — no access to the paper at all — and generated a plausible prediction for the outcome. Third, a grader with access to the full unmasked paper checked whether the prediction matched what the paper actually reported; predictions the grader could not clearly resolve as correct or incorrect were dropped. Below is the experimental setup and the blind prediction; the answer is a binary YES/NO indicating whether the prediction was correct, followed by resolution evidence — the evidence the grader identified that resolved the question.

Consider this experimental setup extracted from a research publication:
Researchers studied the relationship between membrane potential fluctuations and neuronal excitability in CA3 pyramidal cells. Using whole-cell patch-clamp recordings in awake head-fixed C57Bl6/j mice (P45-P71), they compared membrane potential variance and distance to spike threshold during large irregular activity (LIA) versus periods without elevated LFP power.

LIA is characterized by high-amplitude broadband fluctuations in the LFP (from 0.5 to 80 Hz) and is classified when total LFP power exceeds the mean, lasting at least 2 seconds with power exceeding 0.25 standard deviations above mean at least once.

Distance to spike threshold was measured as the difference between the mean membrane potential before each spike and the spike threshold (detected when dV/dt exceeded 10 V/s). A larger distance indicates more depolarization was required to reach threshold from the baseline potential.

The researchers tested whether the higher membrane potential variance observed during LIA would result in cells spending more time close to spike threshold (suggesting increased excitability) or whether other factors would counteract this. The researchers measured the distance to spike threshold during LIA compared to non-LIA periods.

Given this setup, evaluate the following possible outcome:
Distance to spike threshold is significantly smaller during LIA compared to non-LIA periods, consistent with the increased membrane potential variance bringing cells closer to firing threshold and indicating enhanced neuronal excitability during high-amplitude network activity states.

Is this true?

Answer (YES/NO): NO